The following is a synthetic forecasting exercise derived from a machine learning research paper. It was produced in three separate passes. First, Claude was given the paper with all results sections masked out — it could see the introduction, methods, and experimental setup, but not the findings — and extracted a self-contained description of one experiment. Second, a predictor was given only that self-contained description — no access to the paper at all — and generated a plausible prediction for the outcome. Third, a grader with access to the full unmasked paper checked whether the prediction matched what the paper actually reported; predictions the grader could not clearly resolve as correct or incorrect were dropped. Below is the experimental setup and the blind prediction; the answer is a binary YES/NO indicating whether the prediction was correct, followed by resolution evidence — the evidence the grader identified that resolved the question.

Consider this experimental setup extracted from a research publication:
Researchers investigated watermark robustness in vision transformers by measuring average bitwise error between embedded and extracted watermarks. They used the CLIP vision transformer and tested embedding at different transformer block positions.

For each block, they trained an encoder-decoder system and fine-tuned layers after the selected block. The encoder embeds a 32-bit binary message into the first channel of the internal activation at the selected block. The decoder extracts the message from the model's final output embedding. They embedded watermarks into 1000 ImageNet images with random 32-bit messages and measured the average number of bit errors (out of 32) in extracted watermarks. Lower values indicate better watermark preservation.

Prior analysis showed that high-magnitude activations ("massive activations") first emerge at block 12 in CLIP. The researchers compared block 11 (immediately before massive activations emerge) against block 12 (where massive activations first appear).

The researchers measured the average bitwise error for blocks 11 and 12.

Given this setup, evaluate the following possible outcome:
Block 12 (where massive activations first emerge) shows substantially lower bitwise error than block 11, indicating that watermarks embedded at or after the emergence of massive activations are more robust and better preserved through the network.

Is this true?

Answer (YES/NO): YES